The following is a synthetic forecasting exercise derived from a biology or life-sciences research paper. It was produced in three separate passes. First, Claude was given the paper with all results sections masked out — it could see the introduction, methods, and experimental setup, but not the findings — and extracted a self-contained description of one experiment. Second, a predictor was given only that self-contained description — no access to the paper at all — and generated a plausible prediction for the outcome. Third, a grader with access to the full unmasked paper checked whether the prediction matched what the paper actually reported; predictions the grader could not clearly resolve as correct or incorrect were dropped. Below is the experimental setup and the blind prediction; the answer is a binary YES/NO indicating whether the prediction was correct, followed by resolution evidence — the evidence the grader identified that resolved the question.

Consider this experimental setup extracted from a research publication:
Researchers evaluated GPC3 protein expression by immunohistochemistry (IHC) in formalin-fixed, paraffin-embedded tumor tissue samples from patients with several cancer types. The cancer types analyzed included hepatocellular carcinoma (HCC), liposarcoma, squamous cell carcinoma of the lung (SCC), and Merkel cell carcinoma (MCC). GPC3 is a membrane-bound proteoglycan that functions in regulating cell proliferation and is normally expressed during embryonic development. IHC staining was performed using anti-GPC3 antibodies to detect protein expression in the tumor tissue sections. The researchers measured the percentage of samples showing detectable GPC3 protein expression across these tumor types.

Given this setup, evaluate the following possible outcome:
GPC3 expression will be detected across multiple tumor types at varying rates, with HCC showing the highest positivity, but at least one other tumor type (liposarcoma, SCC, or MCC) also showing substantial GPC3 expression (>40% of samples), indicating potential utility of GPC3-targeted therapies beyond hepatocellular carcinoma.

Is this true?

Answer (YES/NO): NO